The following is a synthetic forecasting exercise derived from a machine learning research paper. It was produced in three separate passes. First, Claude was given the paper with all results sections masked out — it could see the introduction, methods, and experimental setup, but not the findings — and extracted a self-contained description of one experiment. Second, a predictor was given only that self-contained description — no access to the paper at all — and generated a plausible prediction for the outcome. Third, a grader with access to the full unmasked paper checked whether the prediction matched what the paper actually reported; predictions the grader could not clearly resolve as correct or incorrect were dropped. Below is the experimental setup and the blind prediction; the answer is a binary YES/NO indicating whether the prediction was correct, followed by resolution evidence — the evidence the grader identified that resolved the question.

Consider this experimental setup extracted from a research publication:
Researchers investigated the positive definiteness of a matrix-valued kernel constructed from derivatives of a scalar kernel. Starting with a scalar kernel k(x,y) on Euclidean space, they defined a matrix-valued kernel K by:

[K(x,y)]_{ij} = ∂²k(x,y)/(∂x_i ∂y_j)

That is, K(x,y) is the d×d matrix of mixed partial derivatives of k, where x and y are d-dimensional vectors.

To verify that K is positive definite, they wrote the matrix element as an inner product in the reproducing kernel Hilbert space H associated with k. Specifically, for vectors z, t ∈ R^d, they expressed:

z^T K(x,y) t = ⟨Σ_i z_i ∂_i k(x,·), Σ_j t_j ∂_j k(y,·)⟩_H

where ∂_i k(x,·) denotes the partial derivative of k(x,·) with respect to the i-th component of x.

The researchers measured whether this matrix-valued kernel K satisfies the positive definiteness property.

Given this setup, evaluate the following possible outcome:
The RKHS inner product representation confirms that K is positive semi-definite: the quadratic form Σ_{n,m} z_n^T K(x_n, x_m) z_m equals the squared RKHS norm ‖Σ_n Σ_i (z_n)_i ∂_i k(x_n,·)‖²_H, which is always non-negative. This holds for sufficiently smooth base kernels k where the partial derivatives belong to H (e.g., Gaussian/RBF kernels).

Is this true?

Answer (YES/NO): YES